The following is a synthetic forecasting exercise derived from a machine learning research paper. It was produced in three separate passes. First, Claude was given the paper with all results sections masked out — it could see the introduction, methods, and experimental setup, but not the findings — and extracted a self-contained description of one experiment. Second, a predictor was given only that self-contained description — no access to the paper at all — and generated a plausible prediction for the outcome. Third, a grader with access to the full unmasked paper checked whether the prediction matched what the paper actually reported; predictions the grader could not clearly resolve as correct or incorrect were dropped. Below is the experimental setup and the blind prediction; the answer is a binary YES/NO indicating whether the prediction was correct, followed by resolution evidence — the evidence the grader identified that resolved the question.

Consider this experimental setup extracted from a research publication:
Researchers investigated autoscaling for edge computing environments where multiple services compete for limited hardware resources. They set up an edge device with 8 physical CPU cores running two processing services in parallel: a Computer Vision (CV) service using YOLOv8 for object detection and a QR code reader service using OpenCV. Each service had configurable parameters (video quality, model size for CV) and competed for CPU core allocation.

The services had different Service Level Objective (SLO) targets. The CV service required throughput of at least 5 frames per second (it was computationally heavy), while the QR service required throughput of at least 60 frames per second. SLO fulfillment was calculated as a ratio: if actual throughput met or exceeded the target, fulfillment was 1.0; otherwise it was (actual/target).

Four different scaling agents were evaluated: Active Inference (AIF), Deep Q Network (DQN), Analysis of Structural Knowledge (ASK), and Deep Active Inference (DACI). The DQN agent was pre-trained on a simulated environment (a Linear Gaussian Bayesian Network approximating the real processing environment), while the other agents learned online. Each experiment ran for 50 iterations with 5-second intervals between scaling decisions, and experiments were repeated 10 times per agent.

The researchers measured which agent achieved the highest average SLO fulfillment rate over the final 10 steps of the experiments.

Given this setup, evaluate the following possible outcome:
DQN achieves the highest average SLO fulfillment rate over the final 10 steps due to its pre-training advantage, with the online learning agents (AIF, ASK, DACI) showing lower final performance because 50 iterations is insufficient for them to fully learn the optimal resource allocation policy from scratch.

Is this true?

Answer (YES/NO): NO